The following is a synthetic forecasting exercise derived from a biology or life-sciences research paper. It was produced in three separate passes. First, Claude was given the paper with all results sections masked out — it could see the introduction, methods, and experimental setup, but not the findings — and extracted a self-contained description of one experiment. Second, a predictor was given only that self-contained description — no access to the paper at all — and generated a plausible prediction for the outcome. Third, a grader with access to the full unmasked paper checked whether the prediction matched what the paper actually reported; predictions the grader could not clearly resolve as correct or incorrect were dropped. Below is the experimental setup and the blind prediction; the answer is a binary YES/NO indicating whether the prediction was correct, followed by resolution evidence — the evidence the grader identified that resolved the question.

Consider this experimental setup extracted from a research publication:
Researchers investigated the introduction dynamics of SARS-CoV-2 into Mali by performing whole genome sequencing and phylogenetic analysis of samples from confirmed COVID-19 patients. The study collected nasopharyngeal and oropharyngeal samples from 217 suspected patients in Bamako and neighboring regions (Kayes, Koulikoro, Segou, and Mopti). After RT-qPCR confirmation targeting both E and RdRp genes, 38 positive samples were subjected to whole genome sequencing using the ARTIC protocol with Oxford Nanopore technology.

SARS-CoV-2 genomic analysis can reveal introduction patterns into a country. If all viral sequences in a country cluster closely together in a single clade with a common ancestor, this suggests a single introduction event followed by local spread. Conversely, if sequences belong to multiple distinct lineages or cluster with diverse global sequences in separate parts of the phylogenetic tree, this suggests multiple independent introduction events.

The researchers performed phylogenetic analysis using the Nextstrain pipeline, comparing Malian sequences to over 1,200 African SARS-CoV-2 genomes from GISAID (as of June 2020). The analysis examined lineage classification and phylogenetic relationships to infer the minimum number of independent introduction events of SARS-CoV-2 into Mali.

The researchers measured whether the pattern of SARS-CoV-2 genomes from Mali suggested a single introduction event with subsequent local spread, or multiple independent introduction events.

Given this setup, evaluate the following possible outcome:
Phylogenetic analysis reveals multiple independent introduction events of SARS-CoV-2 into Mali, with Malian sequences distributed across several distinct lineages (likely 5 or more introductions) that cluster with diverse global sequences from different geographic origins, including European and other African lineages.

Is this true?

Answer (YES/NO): NO